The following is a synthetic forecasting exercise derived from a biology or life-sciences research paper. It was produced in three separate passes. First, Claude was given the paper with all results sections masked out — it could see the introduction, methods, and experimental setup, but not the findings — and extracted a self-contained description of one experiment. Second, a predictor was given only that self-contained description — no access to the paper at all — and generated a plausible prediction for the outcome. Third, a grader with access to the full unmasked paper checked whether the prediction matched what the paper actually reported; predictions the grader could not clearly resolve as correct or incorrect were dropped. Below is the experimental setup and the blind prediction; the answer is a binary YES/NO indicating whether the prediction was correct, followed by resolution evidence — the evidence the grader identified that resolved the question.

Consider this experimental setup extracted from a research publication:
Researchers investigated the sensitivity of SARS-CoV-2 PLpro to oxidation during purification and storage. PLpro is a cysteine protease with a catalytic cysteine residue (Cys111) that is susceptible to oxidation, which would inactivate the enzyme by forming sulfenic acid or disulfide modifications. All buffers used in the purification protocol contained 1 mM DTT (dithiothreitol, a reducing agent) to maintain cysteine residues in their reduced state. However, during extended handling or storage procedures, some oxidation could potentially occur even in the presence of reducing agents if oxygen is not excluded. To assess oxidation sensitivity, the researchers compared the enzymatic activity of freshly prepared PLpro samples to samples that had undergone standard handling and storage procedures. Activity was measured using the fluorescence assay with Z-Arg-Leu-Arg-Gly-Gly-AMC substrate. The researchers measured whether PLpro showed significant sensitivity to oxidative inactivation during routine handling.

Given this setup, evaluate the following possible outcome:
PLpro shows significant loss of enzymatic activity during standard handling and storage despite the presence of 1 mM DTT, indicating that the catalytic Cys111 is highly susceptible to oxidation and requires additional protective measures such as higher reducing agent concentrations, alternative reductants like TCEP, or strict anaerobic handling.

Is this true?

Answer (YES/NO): YES